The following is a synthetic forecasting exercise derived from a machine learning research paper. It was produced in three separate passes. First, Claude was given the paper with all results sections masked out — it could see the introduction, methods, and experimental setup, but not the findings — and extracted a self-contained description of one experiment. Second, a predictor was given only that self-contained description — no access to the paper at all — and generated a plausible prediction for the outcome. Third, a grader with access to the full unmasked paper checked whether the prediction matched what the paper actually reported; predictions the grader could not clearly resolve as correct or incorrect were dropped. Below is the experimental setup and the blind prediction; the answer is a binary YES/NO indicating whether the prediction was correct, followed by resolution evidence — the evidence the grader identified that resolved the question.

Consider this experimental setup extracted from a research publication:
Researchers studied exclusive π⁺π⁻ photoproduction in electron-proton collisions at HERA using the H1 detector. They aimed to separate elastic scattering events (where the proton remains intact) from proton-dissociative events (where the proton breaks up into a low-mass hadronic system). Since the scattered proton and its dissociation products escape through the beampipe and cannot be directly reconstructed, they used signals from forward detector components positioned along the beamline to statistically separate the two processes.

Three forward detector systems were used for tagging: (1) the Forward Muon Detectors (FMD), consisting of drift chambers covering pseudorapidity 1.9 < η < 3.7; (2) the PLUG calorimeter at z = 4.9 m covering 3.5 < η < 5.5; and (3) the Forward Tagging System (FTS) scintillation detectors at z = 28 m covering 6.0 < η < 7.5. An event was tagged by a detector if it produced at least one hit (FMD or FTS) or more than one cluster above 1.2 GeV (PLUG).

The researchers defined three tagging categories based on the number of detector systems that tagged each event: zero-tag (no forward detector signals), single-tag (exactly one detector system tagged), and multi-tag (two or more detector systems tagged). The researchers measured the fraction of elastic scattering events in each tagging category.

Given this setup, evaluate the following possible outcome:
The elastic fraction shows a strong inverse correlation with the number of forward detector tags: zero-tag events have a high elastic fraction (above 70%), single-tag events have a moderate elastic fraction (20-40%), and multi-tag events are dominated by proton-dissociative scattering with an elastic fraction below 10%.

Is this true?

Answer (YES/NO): NO